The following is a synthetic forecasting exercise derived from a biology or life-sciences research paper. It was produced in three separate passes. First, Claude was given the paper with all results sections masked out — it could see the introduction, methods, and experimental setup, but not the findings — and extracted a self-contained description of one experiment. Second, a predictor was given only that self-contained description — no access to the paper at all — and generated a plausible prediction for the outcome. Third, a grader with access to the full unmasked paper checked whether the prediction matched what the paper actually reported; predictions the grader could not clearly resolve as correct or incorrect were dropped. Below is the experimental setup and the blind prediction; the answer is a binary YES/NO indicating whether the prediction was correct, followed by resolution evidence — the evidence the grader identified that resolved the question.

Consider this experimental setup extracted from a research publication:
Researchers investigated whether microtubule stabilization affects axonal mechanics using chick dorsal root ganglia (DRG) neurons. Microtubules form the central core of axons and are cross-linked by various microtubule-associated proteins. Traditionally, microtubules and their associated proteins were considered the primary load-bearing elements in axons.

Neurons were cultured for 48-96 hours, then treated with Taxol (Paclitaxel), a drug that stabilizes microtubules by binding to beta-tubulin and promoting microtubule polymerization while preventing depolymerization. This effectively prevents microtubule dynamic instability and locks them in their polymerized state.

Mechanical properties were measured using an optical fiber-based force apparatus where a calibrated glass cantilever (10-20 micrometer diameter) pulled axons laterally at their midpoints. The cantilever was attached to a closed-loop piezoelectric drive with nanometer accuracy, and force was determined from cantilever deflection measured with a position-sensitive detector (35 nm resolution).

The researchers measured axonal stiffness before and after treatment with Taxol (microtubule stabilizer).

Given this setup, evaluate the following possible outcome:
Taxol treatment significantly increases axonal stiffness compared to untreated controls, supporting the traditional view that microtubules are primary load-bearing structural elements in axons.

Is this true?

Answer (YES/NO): NO